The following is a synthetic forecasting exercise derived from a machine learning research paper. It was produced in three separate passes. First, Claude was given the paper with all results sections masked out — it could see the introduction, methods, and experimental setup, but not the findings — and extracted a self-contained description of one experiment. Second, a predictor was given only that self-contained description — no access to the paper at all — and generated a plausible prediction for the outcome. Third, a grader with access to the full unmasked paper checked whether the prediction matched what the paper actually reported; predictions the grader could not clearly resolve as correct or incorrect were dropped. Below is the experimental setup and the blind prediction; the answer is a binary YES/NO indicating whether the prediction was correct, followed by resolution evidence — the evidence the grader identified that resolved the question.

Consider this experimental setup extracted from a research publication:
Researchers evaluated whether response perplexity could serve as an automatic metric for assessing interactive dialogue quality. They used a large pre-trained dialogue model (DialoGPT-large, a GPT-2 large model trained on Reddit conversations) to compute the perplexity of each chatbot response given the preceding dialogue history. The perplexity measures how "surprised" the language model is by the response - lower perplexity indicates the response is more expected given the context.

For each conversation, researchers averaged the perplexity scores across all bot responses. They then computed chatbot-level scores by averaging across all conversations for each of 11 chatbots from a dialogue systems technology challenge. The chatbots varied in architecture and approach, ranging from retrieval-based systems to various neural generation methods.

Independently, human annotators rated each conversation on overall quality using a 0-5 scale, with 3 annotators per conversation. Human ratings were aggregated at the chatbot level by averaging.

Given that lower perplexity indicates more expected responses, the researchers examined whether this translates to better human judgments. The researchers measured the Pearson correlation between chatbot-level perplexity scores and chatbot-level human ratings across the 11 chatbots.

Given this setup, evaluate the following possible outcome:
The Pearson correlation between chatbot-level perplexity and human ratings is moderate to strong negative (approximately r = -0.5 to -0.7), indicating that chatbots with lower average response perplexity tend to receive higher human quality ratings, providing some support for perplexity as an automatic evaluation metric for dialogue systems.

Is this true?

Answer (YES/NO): NO